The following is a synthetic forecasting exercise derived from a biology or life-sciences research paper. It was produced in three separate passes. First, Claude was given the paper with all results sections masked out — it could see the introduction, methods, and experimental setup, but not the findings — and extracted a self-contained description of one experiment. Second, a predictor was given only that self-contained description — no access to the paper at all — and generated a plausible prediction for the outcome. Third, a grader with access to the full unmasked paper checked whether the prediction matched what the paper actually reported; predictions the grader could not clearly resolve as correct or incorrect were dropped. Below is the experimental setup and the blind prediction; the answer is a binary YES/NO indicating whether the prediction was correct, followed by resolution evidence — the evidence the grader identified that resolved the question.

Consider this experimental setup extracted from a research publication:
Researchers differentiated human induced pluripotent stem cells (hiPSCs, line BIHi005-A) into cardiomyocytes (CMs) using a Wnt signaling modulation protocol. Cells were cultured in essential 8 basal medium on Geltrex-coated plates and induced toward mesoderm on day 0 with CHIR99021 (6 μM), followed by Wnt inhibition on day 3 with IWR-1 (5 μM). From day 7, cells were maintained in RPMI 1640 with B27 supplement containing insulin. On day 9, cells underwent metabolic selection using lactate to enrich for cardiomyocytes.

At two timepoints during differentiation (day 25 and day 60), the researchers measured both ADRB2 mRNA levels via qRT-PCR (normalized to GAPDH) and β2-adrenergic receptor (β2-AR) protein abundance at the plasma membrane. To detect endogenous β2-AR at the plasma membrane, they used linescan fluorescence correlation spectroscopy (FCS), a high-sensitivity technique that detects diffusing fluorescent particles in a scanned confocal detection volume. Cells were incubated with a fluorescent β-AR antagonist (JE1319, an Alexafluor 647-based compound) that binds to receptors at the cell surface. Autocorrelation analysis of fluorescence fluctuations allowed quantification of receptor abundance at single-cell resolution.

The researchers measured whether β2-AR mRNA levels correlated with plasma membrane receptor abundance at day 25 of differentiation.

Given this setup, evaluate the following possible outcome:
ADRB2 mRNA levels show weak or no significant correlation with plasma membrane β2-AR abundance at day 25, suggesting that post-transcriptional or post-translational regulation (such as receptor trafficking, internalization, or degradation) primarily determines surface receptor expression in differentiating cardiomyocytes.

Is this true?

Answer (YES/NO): YES